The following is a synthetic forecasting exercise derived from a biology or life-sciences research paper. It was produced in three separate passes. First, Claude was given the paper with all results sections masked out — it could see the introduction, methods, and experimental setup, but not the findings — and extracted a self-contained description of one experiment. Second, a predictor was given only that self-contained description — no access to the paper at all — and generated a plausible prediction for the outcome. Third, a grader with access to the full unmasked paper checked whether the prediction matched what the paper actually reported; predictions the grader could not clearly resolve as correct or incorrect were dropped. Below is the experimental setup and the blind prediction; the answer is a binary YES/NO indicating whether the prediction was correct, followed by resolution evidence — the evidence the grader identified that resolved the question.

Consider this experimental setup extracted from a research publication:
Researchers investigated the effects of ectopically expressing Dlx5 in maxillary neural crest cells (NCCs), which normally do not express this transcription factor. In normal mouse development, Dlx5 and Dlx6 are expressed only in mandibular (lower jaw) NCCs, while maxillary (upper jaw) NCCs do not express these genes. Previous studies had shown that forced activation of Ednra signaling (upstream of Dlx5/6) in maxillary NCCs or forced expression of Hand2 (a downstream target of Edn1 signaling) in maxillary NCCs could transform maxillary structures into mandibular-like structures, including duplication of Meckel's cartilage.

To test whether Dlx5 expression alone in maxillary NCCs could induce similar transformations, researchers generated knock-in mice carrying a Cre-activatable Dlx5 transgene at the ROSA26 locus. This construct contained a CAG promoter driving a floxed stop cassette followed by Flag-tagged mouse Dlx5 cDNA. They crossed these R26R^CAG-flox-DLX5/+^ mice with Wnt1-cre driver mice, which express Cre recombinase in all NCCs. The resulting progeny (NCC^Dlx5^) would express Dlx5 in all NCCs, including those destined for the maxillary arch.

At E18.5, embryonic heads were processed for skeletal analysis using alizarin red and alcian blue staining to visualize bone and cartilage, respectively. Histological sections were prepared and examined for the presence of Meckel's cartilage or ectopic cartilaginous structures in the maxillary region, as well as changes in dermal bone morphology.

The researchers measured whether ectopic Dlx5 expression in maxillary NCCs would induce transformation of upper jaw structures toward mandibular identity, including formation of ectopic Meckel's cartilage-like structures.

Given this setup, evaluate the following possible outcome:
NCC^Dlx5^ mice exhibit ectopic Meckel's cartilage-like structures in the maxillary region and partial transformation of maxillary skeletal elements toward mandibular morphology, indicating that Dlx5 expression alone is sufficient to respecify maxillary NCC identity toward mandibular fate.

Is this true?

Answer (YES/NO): YES